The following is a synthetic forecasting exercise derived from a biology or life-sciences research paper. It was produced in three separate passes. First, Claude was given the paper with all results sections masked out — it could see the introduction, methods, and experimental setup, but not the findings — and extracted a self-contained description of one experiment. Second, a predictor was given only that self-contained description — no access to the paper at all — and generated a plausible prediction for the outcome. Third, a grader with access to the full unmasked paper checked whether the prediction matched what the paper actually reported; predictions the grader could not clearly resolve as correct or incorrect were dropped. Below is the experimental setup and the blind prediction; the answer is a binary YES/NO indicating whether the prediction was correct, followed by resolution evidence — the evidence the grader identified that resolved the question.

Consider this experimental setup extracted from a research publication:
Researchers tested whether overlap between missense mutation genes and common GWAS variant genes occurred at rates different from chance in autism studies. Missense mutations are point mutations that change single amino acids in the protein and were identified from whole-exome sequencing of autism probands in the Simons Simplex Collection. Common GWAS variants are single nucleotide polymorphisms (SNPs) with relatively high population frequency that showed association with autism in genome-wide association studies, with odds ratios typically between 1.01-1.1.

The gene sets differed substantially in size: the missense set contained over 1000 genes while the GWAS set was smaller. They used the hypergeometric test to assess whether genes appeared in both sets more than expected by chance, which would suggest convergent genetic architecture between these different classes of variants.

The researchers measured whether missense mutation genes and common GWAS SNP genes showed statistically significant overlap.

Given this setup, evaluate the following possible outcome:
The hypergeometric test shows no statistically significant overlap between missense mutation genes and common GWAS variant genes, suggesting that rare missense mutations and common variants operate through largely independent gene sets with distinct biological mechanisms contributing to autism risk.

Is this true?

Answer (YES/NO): NO